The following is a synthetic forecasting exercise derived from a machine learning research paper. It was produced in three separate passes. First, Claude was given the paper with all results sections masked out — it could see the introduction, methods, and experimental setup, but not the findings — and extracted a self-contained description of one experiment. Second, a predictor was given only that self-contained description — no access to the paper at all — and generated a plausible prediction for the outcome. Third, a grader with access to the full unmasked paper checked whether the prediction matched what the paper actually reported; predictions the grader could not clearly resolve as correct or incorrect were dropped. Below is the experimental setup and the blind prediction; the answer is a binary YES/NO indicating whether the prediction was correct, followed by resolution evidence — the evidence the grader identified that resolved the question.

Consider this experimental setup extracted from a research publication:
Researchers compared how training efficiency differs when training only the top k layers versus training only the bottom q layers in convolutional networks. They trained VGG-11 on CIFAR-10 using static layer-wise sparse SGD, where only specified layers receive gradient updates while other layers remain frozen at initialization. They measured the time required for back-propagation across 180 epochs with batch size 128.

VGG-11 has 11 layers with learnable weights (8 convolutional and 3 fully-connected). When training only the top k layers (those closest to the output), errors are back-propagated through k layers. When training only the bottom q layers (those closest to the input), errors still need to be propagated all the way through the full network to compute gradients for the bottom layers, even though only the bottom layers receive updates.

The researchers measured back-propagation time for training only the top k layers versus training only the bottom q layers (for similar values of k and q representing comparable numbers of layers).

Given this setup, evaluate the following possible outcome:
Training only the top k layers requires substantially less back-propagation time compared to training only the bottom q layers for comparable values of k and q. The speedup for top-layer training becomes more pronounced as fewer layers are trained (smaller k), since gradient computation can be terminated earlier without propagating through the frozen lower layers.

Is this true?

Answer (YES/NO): YES